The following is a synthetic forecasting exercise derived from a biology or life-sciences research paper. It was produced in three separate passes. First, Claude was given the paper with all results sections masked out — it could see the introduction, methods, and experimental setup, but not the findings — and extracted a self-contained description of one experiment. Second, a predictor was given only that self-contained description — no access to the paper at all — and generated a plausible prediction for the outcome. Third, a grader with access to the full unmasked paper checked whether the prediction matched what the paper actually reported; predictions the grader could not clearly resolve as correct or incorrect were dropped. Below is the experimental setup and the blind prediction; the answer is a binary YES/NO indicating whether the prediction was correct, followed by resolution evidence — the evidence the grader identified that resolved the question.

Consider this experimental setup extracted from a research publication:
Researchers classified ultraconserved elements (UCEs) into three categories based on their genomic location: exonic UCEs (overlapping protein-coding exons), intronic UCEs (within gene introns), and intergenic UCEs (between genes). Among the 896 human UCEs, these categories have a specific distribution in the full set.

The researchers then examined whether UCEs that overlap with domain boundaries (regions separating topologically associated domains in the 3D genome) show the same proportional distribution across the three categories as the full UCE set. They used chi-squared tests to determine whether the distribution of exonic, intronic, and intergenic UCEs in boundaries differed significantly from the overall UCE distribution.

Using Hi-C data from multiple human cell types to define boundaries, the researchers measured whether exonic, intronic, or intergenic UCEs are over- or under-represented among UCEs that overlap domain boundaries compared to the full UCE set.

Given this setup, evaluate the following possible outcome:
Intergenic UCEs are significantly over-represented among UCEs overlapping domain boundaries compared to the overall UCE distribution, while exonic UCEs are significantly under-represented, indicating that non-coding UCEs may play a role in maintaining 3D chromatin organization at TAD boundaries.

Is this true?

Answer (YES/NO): NO